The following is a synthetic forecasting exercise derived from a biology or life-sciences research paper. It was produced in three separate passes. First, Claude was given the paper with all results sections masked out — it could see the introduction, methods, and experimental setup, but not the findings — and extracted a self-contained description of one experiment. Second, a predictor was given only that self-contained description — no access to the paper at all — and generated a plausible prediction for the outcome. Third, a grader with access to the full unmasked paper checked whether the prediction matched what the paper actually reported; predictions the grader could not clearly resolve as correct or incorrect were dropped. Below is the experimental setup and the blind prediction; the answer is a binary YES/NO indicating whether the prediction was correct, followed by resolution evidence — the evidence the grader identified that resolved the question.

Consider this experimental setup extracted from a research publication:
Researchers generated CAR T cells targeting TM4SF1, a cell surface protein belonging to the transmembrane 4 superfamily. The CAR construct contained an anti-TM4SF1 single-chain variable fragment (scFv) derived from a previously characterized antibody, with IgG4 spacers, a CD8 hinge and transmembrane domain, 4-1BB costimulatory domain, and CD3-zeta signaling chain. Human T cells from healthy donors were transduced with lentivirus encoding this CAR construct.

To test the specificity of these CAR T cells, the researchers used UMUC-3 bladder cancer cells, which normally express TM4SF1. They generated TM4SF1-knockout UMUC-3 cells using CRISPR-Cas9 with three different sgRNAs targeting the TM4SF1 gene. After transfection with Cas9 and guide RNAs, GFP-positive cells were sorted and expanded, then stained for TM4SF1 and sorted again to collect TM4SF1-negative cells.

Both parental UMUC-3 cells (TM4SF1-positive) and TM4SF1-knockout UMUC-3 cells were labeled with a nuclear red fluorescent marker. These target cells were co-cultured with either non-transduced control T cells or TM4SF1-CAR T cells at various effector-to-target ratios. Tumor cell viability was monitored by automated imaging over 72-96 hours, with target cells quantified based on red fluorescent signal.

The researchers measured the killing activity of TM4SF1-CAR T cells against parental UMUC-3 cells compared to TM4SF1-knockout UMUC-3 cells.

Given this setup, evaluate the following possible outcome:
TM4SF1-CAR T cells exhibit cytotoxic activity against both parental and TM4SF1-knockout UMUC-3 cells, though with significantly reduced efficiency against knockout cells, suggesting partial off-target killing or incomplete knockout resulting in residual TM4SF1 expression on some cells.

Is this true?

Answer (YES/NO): NO